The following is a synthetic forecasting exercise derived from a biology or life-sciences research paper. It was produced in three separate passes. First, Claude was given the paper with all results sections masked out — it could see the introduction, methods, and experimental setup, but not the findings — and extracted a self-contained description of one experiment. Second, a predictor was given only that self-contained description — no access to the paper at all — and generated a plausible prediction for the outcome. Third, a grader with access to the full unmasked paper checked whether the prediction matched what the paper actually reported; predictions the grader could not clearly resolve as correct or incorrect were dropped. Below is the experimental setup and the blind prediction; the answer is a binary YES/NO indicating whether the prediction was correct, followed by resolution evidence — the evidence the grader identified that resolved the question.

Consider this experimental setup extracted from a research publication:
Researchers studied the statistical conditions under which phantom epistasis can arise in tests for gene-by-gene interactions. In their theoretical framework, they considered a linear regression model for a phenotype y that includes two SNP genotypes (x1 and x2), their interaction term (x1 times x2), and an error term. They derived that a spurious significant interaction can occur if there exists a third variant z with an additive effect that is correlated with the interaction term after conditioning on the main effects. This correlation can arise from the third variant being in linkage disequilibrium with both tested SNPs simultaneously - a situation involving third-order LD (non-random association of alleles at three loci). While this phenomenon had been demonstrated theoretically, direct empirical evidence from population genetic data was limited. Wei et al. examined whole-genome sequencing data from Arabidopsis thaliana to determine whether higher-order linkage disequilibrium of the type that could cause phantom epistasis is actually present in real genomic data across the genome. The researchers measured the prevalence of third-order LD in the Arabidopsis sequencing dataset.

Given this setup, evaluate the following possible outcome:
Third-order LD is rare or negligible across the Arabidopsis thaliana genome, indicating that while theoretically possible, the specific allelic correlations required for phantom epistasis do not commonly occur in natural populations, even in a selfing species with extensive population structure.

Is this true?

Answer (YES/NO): NO